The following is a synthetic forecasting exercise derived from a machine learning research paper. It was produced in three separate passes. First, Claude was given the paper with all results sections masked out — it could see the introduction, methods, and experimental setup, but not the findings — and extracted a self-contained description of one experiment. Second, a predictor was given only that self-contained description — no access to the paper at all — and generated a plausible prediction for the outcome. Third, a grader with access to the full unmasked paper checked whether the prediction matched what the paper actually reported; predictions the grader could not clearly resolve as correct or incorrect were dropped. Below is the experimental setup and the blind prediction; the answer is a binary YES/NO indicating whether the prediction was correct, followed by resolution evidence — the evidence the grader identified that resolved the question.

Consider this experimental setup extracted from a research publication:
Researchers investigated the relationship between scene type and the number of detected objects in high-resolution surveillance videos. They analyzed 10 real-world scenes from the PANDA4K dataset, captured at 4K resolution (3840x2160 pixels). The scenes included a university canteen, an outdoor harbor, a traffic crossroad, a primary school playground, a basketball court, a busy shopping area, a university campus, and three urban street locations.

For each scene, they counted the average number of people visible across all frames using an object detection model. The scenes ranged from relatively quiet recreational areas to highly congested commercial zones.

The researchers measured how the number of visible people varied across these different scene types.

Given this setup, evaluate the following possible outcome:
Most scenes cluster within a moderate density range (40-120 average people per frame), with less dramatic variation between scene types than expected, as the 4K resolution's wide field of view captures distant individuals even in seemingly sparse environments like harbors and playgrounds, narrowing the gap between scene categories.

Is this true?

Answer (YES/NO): NO